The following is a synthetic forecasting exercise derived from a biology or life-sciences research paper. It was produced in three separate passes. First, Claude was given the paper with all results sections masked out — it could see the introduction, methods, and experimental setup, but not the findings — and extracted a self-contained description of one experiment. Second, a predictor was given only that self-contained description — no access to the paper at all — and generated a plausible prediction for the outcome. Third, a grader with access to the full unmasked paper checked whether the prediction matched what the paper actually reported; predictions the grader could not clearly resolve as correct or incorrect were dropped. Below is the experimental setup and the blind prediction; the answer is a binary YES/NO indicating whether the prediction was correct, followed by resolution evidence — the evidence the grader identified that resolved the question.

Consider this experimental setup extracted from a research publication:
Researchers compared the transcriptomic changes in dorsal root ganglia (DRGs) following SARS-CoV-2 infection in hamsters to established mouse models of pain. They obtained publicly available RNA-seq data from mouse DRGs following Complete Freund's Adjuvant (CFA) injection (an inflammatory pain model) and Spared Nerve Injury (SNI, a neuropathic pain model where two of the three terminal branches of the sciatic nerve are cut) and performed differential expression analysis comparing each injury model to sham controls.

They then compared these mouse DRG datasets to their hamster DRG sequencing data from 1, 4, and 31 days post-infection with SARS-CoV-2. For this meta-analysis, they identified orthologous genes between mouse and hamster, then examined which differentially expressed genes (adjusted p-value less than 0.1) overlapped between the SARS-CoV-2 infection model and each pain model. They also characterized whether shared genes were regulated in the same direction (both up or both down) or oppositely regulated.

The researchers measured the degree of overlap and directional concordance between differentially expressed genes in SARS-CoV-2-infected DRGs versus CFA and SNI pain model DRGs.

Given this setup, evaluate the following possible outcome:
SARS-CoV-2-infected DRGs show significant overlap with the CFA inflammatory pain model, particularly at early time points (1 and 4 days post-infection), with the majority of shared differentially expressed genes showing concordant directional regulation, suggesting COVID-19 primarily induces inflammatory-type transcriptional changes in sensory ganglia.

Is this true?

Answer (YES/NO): NO